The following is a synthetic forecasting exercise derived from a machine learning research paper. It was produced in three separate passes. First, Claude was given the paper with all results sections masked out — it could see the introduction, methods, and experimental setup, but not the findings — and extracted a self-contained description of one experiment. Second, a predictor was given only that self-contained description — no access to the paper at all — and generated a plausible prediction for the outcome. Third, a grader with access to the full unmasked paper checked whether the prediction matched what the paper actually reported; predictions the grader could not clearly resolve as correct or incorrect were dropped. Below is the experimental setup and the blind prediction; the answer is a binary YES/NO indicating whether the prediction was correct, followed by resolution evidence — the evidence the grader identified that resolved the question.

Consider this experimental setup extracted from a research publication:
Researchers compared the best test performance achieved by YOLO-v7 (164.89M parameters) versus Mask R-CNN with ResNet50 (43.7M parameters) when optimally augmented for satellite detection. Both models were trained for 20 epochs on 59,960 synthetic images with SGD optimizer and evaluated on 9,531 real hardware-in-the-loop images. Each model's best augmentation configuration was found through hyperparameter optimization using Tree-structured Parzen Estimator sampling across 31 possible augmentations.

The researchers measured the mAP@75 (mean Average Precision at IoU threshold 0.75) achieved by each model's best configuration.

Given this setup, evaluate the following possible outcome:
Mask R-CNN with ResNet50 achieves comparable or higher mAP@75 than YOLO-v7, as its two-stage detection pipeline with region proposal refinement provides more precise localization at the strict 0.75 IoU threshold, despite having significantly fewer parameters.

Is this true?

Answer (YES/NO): YES